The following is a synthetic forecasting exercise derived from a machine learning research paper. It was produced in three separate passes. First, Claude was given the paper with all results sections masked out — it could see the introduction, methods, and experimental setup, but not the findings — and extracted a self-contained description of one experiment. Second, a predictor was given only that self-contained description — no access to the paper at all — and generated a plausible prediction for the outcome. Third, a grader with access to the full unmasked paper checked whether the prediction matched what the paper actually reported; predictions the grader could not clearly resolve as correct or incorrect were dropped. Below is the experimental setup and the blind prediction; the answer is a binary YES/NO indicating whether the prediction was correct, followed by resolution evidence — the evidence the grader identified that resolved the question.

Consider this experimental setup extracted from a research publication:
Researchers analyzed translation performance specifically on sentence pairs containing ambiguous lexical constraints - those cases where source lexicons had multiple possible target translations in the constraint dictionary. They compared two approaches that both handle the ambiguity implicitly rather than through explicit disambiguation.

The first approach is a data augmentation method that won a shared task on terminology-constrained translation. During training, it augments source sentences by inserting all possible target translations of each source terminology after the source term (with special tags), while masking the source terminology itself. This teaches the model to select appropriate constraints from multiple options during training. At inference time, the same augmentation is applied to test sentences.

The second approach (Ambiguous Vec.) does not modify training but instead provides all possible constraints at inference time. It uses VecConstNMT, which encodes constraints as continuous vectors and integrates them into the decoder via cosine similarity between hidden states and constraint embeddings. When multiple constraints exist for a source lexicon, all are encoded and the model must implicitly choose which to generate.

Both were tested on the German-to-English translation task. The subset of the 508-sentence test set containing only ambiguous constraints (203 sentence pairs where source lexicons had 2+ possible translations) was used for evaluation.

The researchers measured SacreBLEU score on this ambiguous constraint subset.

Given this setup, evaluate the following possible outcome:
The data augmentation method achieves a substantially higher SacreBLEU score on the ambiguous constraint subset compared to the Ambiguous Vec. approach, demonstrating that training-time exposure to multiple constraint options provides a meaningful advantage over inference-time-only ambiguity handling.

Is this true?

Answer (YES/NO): YES